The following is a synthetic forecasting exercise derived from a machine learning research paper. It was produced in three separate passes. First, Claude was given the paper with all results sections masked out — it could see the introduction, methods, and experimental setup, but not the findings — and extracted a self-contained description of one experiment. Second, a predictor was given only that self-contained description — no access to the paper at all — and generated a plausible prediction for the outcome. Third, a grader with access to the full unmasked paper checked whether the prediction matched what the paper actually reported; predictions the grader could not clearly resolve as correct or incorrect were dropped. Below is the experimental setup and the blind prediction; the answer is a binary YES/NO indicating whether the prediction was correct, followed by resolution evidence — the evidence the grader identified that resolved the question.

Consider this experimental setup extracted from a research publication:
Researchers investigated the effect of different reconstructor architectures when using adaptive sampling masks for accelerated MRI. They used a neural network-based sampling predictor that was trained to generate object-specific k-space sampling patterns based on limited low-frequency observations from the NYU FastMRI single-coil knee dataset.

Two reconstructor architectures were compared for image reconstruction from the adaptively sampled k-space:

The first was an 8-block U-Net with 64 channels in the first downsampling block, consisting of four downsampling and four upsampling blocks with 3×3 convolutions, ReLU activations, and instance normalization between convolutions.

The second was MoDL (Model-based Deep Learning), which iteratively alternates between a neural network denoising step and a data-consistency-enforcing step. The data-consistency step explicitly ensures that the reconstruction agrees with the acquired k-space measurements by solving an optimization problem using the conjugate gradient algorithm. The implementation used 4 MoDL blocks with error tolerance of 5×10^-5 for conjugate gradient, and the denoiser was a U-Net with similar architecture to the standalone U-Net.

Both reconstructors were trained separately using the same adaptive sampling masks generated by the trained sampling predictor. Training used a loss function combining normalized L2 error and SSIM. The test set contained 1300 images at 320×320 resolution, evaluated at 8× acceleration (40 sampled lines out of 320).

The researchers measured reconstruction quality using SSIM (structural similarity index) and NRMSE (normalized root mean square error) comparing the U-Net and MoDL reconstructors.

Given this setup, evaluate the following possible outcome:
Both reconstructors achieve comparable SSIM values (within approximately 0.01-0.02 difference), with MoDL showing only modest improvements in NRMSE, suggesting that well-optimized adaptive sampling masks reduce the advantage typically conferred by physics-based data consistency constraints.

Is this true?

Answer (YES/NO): NO